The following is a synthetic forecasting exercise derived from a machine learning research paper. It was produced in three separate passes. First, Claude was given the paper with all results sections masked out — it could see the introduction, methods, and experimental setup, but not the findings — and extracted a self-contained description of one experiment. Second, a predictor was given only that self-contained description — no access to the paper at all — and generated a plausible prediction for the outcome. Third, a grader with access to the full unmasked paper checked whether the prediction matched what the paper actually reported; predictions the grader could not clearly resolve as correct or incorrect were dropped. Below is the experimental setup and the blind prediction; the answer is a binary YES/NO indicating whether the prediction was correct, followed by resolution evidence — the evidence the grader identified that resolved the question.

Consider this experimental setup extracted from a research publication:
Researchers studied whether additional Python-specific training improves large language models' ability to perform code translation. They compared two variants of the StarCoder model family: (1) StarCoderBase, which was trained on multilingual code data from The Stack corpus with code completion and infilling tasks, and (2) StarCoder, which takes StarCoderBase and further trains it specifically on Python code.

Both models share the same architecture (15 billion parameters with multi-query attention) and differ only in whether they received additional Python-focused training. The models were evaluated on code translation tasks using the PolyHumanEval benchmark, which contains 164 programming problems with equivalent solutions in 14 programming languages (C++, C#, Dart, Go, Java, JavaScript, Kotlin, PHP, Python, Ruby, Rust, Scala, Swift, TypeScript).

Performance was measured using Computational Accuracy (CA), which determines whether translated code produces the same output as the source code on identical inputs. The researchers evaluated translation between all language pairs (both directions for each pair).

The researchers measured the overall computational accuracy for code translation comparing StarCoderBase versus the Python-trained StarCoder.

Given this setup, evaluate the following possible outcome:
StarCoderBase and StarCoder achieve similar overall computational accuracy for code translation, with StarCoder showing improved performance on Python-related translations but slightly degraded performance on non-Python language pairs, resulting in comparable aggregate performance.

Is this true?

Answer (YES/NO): NO